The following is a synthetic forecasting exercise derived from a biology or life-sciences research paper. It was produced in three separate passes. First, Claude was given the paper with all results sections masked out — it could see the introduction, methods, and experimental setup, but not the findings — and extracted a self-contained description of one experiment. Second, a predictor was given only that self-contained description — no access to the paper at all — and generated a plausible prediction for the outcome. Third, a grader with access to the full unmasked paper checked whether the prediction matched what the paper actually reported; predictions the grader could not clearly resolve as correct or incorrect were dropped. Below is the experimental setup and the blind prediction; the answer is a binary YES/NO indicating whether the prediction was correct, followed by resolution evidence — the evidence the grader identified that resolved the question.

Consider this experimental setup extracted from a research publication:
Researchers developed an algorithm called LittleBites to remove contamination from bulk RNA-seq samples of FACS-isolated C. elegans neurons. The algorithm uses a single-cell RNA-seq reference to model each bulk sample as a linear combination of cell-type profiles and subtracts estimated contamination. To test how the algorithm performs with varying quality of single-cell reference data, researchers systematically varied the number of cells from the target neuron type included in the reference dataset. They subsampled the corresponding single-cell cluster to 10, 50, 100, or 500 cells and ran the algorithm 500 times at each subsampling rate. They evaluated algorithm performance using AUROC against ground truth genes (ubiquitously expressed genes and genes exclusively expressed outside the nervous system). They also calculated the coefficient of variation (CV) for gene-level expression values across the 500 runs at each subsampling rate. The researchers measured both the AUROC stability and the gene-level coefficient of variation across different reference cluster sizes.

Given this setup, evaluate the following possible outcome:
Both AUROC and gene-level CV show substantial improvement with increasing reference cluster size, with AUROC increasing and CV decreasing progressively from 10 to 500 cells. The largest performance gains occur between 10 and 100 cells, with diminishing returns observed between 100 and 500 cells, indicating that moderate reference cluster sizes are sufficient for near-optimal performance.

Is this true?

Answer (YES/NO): NO